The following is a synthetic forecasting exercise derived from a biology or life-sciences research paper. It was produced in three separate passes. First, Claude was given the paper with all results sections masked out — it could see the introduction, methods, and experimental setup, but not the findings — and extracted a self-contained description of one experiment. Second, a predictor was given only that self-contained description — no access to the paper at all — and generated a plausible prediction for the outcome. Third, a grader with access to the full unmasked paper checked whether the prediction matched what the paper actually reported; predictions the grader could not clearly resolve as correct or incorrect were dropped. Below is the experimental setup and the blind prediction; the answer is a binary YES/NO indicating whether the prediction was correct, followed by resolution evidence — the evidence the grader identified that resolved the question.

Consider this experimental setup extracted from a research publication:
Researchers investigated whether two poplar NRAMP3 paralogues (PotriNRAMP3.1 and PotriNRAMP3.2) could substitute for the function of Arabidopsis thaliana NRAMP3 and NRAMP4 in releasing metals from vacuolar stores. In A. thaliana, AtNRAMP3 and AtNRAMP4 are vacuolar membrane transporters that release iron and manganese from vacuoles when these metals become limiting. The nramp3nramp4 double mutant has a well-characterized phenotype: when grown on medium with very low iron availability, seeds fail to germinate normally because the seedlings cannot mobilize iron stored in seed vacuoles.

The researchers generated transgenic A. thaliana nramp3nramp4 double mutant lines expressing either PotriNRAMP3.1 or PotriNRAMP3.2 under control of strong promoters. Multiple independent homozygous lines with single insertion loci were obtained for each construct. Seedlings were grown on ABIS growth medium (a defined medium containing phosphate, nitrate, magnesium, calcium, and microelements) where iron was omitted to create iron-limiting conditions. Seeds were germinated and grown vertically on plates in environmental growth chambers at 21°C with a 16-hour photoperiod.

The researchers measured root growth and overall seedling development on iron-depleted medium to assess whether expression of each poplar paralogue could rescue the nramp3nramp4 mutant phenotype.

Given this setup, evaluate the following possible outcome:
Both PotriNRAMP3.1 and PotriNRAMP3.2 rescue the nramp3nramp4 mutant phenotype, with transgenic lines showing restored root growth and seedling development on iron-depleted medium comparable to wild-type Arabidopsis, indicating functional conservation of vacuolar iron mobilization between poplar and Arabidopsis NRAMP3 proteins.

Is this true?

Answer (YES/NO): NO